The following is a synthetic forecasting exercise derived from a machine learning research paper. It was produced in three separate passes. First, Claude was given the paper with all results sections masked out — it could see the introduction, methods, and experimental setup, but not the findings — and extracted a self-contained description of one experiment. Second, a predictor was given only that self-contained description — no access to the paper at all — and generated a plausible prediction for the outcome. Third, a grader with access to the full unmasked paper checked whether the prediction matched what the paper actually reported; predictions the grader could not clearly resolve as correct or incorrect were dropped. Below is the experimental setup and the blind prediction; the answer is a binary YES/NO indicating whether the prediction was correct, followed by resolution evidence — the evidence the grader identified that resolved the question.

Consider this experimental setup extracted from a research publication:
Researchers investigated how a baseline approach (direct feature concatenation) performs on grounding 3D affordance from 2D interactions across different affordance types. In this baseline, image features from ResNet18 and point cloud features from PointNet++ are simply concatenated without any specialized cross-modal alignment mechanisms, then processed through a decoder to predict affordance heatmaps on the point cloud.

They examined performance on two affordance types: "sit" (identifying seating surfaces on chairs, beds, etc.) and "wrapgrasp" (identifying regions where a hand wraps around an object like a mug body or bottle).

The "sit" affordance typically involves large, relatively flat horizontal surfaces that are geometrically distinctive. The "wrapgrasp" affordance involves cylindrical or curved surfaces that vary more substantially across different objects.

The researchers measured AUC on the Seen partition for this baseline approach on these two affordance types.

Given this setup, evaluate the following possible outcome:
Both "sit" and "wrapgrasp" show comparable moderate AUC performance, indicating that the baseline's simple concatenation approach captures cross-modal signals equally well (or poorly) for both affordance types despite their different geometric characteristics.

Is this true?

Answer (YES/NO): NO